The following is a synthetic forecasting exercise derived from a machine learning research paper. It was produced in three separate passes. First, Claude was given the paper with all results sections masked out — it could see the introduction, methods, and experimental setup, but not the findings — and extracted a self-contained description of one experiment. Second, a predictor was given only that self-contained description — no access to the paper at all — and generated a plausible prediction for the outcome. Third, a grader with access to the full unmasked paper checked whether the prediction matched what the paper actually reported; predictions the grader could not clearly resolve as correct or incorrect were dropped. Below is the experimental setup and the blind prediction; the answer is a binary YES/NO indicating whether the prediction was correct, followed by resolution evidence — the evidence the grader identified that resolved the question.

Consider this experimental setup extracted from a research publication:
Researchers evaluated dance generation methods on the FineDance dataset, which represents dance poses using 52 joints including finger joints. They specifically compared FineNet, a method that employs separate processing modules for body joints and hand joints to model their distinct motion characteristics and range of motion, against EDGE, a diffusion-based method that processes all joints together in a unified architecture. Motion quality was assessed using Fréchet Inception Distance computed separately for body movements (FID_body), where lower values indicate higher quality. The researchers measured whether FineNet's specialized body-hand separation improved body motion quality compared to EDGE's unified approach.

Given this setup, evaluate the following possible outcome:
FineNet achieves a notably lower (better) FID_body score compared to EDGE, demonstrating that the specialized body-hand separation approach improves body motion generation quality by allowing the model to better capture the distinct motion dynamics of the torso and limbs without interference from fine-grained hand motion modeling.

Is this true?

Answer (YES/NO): YES